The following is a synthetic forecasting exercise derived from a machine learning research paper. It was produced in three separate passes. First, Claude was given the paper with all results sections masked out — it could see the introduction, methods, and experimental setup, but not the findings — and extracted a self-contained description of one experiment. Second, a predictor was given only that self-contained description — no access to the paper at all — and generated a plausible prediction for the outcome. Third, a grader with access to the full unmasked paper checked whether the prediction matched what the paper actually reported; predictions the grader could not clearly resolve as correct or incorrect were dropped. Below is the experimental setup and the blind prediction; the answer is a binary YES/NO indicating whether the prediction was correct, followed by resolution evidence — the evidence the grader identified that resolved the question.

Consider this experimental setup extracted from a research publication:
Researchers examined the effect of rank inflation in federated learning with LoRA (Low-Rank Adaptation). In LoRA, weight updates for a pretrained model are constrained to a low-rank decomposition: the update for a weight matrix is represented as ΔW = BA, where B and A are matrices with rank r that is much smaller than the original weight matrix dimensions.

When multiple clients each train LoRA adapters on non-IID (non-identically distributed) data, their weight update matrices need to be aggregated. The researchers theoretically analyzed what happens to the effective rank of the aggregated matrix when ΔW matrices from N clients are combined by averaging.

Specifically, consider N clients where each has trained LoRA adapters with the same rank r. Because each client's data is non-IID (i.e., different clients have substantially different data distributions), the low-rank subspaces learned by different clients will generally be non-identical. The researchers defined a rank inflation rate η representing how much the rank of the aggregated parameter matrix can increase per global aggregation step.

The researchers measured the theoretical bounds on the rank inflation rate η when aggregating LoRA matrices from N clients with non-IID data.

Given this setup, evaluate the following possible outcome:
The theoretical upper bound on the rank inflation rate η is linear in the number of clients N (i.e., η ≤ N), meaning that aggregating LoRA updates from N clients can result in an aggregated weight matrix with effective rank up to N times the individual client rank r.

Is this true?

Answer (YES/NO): YES